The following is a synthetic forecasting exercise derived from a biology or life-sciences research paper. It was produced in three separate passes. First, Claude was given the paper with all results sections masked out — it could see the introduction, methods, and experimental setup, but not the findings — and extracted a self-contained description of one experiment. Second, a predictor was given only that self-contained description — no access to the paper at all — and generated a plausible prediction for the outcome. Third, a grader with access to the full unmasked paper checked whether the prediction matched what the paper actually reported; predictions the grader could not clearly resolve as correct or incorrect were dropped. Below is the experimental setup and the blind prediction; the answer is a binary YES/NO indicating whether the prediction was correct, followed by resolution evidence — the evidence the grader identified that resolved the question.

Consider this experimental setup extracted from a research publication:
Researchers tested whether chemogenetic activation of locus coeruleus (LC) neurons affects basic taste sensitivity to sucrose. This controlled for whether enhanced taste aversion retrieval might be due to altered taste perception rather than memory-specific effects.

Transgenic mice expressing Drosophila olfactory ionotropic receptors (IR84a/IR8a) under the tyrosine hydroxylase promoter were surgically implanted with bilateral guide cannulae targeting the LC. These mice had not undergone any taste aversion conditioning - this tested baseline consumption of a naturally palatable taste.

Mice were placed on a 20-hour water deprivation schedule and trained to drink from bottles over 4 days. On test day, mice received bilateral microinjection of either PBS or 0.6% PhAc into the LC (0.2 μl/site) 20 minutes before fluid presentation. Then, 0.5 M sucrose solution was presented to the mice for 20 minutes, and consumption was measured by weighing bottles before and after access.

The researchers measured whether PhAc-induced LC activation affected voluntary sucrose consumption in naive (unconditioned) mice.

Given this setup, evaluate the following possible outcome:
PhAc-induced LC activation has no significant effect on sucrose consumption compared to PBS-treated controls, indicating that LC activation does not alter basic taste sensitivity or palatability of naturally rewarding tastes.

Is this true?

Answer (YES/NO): YES